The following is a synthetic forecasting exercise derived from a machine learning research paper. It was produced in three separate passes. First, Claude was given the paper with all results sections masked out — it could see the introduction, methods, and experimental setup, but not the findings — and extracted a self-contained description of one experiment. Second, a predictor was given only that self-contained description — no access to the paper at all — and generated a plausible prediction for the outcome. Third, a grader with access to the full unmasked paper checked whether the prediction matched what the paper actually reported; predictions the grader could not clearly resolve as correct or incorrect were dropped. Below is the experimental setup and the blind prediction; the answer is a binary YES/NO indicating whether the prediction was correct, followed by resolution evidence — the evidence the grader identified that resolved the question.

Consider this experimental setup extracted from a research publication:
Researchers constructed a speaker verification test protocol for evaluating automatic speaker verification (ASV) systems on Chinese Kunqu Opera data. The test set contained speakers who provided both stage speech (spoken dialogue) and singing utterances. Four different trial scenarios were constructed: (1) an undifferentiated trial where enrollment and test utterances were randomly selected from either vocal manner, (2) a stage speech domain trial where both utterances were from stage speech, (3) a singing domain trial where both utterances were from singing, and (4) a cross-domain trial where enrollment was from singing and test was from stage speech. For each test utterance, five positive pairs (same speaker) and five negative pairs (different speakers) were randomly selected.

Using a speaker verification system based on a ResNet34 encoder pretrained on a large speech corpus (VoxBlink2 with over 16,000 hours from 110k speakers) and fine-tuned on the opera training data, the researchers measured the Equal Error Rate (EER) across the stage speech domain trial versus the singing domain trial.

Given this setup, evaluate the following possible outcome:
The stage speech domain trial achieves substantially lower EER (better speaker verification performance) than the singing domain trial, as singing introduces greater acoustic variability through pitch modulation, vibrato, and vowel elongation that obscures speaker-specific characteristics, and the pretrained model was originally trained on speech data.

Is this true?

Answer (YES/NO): NO